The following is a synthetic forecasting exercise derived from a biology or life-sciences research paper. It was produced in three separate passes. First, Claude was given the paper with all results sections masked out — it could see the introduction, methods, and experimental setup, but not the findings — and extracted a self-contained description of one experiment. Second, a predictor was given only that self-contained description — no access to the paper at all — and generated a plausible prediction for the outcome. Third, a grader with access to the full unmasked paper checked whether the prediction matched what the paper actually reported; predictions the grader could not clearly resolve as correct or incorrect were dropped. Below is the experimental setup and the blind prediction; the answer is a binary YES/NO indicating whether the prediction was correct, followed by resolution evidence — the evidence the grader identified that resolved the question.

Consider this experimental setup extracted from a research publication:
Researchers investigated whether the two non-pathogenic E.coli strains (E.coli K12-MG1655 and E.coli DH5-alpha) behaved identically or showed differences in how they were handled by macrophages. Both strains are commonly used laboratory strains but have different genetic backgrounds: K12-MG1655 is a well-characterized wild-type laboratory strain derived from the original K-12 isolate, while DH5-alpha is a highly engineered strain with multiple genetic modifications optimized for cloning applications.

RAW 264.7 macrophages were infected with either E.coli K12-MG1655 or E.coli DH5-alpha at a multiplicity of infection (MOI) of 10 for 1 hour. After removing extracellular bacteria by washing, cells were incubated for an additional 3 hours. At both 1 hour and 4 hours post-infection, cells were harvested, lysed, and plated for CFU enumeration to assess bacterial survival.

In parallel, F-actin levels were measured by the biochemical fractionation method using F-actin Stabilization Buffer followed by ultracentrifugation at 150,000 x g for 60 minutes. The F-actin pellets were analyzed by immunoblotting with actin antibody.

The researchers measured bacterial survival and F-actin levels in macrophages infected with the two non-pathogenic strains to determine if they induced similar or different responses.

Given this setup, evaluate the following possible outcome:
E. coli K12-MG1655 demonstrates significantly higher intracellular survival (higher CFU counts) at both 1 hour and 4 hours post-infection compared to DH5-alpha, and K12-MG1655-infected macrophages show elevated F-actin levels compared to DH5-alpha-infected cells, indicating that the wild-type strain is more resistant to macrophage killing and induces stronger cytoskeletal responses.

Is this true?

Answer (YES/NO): NO